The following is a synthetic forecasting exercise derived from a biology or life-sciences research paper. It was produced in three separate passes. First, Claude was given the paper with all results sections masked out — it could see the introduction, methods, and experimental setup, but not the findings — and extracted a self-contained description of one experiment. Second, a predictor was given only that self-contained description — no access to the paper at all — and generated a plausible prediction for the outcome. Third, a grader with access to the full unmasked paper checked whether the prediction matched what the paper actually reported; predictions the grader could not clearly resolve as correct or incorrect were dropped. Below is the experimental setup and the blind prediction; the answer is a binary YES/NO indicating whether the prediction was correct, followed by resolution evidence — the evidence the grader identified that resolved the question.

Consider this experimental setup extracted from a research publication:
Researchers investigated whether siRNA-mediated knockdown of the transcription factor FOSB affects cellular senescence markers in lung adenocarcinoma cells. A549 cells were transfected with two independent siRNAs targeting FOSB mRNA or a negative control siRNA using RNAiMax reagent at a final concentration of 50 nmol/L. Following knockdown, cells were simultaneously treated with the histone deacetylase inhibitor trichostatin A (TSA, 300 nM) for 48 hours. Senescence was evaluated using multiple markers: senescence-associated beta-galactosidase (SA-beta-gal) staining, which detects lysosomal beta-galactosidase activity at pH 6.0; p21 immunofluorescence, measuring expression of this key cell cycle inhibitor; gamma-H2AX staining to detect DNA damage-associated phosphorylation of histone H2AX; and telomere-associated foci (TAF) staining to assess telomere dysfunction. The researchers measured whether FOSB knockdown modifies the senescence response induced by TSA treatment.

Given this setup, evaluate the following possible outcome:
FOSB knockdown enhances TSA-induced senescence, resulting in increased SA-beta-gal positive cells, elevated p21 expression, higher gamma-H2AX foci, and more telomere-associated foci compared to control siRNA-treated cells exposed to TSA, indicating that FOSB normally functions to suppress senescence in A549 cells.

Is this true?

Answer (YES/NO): NO